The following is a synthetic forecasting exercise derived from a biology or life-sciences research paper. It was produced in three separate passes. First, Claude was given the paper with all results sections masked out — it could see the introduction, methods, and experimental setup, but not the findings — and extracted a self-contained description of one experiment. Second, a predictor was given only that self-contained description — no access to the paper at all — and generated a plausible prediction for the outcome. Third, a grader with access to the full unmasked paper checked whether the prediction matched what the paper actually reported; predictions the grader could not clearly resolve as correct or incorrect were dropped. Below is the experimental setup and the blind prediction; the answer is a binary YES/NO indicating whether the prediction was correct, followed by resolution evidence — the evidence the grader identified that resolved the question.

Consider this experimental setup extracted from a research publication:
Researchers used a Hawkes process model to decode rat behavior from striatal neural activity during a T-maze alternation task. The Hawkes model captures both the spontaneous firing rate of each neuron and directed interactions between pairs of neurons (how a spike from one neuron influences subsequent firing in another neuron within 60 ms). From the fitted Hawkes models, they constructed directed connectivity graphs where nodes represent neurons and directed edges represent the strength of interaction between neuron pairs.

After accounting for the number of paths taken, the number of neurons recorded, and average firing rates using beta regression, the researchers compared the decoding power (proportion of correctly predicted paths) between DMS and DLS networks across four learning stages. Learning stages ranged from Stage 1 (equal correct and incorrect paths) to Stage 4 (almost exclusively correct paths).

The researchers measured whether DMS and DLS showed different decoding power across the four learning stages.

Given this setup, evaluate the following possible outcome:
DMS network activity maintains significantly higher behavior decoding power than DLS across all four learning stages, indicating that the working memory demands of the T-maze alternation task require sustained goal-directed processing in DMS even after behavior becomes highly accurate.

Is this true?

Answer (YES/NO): YES